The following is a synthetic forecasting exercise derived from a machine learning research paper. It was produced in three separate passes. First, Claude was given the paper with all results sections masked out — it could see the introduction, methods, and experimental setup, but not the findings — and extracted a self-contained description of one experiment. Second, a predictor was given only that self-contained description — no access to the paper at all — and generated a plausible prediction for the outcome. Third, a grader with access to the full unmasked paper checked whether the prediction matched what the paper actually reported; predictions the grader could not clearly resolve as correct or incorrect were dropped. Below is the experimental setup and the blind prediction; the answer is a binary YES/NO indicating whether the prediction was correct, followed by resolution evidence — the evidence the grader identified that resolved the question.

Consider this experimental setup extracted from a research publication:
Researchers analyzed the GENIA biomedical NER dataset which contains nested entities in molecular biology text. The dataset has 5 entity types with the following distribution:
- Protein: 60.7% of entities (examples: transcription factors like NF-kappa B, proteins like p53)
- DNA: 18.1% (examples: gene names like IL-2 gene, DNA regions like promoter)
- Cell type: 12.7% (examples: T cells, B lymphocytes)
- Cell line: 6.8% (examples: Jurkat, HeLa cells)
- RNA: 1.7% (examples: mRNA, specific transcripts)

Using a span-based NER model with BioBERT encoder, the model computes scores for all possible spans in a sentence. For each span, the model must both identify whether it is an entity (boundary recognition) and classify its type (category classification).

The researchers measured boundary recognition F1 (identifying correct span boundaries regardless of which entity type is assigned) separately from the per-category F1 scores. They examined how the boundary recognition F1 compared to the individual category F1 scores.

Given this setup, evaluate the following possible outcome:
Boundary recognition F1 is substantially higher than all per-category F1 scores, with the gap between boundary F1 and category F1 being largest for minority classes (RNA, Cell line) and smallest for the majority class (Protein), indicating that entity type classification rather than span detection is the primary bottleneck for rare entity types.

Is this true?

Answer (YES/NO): NO